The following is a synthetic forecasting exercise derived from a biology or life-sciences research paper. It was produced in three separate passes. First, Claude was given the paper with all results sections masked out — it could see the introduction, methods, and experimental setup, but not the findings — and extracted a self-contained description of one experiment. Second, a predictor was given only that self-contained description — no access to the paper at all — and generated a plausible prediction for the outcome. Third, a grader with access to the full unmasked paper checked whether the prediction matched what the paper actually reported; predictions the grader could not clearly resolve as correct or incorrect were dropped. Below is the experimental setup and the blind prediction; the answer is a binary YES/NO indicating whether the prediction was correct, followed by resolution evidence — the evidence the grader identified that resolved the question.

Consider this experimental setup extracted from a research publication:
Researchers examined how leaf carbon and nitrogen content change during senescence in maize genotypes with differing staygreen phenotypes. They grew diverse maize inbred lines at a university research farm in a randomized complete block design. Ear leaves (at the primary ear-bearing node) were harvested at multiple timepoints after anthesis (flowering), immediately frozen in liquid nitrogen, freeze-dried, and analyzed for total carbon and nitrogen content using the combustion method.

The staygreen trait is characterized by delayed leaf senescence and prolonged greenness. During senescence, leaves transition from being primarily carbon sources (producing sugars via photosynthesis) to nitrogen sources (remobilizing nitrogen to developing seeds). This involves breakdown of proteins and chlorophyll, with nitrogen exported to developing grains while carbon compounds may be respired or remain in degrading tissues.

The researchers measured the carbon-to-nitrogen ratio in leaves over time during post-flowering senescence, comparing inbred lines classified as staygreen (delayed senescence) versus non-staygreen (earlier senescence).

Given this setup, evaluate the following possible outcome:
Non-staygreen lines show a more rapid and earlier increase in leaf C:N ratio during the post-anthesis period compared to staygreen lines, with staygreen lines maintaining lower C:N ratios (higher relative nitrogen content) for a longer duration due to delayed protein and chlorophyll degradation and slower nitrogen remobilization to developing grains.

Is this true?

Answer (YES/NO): NO